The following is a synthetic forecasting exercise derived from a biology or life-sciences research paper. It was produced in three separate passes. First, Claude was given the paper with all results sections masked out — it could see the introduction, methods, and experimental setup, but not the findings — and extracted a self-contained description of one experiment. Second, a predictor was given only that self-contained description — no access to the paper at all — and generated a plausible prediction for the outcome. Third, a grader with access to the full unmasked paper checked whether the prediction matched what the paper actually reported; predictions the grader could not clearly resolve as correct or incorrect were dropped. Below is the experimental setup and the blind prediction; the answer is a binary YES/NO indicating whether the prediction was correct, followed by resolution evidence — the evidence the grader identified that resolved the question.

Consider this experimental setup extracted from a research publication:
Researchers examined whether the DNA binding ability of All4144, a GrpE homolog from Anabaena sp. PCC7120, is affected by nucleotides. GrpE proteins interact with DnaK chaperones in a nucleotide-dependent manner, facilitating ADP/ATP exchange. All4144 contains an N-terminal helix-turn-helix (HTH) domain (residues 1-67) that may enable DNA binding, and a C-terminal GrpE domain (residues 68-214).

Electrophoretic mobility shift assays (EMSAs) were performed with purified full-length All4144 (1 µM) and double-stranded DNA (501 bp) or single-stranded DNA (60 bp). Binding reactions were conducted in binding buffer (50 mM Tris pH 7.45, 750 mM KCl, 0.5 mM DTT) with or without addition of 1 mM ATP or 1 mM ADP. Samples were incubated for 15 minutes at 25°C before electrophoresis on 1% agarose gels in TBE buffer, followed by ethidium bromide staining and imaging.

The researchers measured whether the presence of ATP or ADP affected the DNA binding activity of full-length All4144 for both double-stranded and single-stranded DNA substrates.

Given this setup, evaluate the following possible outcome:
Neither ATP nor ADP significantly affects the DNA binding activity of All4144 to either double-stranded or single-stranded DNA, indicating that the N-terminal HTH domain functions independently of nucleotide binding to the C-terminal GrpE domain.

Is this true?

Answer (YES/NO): NO